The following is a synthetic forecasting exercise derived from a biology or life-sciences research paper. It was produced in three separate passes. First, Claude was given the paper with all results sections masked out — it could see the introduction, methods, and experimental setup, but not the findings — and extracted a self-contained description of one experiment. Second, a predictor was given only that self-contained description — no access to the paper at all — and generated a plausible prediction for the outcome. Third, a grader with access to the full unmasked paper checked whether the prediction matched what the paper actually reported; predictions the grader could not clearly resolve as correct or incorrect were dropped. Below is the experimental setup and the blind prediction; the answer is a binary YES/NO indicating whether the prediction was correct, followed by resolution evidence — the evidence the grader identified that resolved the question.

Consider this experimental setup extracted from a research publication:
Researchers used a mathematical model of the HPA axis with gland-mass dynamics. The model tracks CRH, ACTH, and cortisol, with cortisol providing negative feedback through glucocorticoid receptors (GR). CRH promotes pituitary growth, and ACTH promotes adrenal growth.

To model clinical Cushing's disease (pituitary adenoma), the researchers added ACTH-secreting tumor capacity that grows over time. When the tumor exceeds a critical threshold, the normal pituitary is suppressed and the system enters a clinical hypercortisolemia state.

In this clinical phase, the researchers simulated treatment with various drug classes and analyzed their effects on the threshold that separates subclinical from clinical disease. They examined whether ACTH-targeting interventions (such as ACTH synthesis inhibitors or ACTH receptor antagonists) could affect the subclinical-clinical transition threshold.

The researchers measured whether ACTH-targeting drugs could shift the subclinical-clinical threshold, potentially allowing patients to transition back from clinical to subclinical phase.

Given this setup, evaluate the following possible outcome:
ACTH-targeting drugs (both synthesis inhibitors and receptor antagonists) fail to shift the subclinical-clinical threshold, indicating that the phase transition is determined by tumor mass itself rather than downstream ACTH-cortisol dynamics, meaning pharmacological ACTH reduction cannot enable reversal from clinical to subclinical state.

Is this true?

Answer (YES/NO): NO